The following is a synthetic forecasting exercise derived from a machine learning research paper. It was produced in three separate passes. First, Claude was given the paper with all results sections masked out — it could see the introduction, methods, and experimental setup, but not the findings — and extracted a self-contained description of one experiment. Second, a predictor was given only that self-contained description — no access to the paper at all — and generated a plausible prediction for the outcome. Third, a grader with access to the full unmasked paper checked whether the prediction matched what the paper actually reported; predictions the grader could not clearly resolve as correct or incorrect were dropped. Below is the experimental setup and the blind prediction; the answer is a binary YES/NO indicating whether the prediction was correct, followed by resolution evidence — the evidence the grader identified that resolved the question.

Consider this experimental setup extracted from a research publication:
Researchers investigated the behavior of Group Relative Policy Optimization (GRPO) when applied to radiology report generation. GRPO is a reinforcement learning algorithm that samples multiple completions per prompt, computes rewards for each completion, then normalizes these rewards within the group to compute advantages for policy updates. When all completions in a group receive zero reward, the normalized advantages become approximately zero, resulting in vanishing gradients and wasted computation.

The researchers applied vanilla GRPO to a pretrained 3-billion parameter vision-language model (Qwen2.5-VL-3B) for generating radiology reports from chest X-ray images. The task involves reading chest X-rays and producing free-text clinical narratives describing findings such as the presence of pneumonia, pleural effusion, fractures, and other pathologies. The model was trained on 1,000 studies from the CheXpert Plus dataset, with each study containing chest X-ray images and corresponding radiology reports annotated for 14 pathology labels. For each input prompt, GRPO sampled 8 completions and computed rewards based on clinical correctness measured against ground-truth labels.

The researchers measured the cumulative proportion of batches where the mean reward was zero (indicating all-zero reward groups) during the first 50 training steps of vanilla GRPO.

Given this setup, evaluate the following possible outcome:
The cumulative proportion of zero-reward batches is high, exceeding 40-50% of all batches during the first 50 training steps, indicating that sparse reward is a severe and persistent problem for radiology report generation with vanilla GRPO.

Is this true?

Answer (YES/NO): NO